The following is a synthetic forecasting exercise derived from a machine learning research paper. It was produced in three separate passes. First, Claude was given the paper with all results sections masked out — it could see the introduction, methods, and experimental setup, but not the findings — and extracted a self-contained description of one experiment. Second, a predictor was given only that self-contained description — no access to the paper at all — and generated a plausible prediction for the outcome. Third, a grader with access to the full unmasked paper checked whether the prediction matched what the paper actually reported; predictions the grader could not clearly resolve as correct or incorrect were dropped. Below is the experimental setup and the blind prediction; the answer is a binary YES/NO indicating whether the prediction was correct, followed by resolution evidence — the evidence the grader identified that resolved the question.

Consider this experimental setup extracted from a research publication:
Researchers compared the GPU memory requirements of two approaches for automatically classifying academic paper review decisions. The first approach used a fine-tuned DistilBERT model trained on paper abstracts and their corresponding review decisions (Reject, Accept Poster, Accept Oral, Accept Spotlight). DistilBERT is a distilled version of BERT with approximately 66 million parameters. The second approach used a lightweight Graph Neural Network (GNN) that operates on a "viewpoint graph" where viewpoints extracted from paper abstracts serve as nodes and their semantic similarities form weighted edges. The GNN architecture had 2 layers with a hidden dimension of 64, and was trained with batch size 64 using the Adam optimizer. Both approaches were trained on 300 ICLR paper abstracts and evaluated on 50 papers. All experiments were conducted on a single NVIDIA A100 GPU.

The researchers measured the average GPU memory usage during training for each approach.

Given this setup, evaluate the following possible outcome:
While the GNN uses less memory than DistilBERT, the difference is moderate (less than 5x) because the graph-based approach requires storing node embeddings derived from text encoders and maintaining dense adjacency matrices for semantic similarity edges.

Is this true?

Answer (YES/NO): NO